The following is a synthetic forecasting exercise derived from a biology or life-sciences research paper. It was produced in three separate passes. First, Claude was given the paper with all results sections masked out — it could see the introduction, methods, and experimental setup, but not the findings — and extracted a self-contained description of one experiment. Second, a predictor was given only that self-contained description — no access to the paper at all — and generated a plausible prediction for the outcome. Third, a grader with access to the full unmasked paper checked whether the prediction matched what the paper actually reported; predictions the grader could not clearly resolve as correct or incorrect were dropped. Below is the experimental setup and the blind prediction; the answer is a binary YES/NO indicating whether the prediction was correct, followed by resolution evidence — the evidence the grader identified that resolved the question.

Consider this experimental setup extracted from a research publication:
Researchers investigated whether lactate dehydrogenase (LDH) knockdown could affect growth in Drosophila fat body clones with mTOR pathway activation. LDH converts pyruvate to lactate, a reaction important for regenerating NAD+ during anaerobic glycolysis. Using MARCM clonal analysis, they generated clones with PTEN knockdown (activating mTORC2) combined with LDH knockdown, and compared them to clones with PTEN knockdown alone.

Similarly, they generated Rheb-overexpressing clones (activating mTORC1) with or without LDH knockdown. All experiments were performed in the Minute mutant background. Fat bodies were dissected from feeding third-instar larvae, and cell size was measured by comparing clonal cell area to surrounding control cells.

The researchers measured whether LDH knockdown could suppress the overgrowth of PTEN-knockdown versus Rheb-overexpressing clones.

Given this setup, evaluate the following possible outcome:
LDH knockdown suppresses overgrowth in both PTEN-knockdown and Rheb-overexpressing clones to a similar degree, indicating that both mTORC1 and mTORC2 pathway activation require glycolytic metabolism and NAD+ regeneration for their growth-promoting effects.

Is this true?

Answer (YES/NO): NO